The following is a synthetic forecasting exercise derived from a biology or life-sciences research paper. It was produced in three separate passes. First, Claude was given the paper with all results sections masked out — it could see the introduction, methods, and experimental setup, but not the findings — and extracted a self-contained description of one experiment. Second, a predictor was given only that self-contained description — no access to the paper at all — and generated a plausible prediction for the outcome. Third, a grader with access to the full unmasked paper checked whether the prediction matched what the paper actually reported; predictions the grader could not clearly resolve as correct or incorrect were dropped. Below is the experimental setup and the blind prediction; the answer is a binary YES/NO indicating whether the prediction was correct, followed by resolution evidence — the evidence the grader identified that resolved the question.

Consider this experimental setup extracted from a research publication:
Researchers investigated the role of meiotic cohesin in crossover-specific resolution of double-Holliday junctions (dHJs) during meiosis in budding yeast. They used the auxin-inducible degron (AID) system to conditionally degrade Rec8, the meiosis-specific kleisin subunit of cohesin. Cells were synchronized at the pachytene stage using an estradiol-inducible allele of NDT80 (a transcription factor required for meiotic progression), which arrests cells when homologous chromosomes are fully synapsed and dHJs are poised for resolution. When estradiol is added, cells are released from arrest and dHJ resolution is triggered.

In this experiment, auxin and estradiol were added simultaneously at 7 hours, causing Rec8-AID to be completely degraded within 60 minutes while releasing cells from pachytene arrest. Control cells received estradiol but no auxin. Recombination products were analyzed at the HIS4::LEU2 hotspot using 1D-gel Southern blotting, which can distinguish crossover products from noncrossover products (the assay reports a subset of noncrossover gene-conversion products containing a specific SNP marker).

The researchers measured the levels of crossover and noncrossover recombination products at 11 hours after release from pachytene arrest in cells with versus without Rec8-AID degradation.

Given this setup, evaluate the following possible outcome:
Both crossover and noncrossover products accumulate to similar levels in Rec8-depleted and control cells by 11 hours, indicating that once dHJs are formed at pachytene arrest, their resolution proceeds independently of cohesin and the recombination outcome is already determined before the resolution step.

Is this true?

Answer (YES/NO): NO